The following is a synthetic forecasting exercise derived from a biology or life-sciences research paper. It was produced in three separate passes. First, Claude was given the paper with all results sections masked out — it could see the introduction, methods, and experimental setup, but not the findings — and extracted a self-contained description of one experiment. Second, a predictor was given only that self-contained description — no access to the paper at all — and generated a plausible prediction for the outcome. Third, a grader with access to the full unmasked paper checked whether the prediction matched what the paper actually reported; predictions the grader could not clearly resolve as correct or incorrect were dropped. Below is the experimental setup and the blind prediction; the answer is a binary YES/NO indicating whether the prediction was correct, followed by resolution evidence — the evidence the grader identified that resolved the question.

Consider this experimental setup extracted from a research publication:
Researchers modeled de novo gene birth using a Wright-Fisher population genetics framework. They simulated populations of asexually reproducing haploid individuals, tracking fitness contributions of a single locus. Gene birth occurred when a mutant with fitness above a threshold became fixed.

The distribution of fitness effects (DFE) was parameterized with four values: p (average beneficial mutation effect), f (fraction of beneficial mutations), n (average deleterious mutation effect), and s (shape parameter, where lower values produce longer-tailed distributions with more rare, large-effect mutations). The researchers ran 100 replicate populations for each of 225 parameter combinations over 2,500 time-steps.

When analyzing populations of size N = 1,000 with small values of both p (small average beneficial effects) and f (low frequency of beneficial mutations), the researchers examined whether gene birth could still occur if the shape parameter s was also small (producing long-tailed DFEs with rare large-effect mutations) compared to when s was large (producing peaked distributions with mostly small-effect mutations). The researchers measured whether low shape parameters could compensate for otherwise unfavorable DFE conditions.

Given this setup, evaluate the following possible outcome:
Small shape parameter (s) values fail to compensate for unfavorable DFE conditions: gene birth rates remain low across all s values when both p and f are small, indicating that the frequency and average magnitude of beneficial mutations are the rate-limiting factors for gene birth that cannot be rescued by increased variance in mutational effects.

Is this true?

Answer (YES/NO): NO